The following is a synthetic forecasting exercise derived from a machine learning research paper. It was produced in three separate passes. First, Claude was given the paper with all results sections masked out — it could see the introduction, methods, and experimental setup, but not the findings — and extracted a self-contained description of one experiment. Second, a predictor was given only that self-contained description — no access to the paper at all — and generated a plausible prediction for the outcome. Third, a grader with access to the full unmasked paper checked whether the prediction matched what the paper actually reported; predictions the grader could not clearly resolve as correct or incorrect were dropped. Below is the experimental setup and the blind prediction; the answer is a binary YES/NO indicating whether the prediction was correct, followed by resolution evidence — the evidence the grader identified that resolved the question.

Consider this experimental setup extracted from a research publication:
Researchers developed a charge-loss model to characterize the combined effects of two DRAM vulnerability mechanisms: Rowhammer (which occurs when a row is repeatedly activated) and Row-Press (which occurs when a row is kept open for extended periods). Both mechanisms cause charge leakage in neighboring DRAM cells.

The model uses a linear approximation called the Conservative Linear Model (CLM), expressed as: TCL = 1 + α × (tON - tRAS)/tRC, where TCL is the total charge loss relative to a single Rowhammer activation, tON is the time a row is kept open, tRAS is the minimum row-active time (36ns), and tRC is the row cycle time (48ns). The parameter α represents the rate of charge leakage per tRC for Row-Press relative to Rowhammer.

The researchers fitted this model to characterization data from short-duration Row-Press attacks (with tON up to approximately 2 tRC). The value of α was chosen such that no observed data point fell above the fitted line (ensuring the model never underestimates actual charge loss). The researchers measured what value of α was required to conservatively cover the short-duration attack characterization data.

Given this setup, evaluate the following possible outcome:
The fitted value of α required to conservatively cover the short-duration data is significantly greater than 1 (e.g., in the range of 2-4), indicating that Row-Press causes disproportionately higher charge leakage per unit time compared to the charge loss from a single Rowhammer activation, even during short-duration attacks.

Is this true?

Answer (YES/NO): NO